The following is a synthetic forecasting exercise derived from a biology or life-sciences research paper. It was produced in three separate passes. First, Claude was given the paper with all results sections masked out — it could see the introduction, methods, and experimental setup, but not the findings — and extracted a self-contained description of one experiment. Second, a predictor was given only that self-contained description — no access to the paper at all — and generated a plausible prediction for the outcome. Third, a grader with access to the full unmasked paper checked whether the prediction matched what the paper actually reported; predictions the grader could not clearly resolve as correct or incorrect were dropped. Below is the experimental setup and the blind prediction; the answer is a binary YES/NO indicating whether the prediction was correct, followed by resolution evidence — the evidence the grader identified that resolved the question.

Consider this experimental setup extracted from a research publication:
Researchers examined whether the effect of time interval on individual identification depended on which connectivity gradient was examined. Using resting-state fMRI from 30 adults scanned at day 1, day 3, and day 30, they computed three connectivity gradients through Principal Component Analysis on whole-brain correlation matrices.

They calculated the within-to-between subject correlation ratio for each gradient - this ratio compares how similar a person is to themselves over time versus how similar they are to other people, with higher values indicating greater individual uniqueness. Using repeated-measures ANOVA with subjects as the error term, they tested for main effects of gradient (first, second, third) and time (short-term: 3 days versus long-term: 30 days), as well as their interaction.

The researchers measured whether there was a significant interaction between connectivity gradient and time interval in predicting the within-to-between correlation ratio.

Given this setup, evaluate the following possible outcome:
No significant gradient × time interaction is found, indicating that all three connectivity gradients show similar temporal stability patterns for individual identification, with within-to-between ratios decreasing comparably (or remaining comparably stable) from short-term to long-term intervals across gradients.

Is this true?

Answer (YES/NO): YES